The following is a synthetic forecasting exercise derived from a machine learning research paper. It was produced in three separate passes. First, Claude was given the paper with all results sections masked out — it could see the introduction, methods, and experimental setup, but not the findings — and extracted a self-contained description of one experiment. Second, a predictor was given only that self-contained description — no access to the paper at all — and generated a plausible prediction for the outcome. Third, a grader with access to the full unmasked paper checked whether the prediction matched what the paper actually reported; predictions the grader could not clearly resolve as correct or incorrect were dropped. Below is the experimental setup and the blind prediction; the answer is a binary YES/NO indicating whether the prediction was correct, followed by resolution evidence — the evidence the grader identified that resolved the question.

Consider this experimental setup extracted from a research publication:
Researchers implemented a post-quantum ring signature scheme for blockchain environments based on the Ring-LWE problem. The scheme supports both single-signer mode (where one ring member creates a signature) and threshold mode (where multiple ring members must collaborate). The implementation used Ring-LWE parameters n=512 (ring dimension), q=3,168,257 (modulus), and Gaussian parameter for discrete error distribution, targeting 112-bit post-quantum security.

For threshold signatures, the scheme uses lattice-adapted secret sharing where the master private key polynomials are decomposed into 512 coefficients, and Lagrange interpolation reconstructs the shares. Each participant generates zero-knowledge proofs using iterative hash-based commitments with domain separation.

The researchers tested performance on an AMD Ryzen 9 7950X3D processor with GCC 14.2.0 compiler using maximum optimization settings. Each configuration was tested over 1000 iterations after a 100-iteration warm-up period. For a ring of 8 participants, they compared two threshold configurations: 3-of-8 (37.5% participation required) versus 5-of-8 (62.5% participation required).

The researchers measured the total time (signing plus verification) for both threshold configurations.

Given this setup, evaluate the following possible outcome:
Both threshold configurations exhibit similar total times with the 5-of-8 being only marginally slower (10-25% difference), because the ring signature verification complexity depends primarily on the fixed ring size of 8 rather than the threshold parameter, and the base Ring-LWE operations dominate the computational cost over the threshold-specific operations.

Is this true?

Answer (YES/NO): YES